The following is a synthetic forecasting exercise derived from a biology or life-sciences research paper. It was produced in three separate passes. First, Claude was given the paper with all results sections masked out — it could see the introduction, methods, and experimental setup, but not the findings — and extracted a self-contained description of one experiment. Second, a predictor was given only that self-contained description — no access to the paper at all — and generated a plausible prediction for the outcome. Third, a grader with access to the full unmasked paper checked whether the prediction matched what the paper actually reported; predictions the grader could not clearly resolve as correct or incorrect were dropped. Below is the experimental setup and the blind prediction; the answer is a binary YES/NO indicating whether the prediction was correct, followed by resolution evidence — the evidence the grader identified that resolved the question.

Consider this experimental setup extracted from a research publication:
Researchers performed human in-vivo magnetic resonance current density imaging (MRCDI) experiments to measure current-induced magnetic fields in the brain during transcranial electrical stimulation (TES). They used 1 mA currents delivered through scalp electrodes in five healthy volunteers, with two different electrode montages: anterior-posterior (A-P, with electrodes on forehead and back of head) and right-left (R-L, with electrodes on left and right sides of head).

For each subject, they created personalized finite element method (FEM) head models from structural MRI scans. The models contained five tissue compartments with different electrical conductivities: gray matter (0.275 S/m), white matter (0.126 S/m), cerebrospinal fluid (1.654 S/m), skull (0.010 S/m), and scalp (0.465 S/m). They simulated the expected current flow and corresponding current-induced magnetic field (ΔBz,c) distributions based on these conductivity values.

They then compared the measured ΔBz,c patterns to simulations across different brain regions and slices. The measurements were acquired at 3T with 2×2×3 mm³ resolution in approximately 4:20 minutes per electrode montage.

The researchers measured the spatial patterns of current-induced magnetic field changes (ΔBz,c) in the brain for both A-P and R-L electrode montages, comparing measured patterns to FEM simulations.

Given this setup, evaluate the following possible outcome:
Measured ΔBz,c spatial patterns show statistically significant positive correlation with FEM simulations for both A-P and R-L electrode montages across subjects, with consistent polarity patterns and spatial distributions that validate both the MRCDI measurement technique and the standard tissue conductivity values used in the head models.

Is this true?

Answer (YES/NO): NO